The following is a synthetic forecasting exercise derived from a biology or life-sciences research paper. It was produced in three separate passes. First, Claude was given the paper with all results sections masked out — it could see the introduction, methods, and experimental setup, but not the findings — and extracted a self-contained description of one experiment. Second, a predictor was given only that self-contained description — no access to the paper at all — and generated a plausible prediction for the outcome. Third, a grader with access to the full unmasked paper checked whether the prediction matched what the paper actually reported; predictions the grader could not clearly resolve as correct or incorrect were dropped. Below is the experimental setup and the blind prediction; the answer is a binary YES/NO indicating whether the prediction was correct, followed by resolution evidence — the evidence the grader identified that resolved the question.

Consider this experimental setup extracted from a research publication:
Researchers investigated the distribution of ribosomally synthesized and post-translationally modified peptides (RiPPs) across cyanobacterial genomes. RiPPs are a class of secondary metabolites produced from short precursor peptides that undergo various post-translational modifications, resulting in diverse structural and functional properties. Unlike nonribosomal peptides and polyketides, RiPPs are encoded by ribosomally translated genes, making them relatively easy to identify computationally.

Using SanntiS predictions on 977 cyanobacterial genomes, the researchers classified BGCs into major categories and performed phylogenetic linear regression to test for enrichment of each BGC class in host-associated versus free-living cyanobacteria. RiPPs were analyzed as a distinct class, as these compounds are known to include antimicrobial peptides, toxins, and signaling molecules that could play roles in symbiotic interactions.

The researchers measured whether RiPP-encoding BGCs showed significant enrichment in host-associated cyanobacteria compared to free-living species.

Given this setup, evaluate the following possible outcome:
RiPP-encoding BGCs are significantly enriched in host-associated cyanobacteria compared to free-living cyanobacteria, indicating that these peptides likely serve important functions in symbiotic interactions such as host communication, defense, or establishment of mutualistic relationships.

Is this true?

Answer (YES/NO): NO